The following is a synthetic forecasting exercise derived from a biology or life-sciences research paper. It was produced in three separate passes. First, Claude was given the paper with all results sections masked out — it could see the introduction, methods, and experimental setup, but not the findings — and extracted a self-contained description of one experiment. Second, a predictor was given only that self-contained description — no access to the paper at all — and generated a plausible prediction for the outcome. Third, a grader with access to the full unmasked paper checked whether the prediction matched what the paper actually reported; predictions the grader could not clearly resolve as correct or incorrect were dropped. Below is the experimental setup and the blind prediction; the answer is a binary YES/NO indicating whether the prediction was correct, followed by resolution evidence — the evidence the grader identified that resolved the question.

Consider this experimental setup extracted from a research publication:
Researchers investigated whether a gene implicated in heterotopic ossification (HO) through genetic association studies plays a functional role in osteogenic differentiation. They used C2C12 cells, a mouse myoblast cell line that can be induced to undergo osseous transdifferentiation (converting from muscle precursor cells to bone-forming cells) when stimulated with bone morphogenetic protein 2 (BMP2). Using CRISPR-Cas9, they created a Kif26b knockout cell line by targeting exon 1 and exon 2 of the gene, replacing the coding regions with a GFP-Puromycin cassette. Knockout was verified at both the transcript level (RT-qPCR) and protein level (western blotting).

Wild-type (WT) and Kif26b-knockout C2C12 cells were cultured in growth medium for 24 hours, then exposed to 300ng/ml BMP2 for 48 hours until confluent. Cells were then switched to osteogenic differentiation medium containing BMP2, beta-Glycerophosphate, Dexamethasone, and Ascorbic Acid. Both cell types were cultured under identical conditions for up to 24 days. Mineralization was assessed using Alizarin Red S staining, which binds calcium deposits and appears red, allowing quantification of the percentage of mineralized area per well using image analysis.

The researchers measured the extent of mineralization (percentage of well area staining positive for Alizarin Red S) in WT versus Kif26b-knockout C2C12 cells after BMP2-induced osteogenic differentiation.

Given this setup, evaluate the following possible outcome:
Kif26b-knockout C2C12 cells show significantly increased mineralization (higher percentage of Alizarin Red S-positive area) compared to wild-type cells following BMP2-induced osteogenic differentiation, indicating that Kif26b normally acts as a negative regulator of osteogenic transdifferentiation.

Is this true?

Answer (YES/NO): NO